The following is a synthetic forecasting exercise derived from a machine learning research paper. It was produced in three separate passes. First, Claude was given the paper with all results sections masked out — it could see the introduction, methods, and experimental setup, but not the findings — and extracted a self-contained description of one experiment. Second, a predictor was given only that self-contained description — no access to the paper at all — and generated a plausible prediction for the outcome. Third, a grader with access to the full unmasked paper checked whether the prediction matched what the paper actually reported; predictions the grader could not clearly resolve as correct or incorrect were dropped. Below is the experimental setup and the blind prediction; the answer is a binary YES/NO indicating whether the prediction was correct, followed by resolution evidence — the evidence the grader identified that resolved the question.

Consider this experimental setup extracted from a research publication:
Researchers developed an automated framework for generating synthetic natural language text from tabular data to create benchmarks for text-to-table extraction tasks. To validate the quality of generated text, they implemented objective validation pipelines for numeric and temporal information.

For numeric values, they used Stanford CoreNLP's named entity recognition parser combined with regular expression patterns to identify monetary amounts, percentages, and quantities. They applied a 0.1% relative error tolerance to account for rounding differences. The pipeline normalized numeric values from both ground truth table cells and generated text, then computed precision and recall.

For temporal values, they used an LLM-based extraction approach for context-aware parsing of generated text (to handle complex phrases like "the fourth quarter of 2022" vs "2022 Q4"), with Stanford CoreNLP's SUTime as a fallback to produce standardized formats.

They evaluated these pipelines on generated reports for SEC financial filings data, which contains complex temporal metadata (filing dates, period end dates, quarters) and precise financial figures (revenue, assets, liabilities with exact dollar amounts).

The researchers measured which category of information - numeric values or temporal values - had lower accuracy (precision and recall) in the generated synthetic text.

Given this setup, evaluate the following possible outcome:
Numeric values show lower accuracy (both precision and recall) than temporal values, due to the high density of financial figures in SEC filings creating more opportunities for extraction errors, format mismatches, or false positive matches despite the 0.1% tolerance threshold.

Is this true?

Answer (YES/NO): NO